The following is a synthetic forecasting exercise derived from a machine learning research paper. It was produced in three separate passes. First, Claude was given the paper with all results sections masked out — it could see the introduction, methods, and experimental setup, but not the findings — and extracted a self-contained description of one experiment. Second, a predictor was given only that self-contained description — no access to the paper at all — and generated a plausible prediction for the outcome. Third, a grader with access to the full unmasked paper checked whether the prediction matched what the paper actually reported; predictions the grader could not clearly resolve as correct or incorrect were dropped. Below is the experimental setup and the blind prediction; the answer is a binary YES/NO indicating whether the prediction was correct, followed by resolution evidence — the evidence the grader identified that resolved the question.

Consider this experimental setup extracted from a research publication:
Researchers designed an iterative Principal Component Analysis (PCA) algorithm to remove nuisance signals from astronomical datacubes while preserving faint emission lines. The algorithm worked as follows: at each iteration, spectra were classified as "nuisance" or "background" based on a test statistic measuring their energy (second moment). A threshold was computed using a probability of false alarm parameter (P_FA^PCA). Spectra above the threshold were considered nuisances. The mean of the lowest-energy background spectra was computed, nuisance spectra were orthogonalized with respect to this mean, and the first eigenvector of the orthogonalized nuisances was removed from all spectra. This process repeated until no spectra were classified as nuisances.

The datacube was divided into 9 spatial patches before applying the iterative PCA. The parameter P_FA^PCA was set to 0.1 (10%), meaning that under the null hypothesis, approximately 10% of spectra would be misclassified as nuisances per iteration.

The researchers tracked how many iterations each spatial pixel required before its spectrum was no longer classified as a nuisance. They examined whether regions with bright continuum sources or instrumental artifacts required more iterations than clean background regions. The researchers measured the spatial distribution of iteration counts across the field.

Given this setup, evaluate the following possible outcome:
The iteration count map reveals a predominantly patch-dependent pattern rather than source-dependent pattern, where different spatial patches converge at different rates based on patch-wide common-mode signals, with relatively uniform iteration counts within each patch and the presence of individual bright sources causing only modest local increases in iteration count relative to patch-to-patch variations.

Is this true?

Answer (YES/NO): NO